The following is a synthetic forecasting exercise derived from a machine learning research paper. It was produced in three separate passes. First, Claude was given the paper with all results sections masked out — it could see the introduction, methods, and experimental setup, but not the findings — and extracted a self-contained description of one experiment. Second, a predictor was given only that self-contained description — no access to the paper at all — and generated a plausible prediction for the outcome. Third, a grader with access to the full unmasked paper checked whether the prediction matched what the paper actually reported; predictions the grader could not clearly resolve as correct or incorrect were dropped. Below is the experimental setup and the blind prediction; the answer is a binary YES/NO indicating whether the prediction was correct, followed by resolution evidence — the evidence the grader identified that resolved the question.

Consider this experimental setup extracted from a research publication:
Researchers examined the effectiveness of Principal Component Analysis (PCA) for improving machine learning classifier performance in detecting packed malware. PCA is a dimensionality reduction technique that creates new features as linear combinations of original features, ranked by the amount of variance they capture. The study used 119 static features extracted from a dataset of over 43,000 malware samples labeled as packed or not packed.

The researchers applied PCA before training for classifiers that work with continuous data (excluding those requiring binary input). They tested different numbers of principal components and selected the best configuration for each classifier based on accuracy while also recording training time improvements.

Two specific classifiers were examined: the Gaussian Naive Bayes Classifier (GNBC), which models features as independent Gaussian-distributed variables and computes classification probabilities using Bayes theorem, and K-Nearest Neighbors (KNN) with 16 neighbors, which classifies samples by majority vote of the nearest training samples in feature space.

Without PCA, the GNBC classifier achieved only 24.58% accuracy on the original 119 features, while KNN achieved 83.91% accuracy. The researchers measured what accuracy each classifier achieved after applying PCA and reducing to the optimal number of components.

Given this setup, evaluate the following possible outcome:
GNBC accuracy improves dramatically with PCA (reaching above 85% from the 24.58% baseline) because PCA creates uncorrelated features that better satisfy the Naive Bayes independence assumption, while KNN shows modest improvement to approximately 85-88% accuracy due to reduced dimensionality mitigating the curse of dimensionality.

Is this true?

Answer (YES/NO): NO